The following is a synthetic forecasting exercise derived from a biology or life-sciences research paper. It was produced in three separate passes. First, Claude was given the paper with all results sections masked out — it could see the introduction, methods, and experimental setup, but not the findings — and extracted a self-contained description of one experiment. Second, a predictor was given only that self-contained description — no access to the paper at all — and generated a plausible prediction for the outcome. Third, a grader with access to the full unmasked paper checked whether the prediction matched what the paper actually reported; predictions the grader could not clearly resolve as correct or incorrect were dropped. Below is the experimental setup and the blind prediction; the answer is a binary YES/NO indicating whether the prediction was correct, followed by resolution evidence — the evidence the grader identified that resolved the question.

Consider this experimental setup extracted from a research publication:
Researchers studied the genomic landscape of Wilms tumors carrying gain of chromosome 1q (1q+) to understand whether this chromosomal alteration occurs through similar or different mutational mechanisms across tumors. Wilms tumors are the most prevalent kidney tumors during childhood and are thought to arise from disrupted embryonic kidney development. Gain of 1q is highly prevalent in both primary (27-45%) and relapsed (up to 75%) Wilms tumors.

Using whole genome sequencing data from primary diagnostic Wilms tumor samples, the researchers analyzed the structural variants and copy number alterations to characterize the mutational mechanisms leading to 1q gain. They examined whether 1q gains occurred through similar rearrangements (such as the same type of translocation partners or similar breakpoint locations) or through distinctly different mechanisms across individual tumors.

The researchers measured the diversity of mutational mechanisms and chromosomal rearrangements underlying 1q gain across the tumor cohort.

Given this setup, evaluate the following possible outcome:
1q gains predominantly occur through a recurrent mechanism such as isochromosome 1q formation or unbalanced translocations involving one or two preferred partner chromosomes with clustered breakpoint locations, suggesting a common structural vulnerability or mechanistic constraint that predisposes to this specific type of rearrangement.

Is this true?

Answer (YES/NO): NO